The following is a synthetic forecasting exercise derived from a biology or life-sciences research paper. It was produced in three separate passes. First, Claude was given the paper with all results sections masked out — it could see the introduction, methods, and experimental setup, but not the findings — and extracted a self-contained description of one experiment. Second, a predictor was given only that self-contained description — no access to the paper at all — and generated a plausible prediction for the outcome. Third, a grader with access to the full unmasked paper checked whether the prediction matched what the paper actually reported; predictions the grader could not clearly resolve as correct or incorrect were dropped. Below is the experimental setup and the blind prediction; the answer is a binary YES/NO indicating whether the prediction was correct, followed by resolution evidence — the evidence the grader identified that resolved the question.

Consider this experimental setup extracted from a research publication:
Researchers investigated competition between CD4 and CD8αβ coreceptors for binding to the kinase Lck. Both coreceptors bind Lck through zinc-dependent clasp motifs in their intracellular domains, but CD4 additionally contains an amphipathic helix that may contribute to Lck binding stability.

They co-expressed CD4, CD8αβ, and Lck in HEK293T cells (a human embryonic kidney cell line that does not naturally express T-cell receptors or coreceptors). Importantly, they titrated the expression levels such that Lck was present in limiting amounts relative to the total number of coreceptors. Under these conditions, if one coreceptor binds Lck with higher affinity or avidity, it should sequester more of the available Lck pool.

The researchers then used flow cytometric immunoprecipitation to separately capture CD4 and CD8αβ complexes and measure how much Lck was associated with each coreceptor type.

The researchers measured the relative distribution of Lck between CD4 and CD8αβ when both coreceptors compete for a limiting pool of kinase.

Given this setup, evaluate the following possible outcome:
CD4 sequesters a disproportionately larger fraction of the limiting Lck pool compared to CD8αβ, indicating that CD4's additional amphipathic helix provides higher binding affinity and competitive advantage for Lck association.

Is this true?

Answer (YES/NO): YES